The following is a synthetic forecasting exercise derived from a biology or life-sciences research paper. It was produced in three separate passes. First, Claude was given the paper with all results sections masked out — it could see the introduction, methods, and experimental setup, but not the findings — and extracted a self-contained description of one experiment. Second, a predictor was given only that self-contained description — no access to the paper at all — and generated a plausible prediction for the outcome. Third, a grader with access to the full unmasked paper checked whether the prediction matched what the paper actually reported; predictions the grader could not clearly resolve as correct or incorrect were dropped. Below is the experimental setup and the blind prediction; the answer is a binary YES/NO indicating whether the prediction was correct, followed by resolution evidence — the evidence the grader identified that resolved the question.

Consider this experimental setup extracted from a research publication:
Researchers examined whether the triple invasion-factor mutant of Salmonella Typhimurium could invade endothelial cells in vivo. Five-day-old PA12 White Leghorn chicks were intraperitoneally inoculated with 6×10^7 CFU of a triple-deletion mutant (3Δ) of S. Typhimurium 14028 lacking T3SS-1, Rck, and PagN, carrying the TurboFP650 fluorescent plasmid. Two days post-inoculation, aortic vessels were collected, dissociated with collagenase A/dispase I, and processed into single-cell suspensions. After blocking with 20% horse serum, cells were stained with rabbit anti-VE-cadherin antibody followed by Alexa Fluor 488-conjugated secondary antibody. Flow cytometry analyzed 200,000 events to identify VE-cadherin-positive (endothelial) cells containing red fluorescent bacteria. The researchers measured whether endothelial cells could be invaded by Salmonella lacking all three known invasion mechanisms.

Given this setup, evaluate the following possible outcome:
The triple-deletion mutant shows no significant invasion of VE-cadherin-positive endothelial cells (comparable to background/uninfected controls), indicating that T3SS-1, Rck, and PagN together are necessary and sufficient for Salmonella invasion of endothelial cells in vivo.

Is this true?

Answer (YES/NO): NO